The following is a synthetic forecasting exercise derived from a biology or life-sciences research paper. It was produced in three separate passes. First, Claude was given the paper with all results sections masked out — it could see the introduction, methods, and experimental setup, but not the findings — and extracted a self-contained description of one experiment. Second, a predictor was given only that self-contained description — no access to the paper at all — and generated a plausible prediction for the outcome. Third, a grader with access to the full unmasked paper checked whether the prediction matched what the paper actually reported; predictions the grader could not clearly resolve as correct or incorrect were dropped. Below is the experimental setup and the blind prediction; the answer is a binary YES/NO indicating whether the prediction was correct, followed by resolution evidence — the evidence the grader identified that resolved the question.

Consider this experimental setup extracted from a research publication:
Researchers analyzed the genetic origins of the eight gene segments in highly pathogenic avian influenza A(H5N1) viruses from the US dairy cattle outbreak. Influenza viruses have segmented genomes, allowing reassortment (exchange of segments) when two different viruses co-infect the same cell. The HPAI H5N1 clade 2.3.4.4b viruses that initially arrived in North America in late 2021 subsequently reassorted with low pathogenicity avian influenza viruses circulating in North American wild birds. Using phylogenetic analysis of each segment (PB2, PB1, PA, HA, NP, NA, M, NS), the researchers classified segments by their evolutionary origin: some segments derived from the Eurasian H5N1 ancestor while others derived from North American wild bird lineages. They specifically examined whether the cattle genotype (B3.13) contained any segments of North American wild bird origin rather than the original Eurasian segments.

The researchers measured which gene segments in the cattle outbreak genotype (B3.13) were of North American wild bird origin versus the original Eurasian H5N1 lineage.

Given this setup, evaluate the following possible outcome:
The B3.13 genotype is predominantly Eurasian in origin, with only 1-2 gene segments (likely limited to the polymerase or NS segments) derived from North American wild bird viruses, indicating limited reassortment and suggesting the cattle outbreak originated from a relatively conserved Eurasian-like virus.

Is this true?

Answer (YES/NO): NO